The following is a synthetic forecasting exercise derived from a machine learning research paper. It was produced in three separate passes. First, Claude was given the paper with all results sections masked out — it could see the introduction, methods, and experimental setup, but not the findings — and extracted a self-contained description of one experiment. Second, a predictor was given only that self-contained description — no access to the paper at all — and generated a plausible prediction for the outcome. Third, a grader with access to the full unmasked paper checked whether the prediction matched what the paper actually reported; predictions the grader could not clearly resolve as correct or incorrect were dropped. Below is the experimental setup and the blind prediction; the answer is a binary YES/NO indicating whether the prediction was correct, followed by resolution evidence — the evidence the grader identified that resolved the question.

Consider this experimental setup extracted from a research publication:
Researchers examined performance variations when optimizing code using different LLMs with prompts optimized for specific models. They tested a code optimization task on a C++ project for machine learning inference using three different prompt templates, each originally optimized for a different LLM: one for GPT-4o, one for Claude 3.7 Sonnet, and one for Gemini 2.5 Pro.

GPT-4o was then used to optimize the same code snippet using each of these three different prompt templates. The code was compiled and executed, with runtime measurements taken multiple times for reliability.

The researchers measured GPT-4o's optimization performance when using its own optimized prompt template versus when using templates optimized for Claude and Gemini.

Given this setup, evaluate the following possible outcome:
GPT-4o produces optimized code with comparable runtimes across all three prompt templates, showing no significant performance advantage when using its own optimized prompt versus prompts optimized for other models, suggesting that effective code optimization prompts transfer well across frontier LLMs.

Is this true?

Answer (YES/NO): NO